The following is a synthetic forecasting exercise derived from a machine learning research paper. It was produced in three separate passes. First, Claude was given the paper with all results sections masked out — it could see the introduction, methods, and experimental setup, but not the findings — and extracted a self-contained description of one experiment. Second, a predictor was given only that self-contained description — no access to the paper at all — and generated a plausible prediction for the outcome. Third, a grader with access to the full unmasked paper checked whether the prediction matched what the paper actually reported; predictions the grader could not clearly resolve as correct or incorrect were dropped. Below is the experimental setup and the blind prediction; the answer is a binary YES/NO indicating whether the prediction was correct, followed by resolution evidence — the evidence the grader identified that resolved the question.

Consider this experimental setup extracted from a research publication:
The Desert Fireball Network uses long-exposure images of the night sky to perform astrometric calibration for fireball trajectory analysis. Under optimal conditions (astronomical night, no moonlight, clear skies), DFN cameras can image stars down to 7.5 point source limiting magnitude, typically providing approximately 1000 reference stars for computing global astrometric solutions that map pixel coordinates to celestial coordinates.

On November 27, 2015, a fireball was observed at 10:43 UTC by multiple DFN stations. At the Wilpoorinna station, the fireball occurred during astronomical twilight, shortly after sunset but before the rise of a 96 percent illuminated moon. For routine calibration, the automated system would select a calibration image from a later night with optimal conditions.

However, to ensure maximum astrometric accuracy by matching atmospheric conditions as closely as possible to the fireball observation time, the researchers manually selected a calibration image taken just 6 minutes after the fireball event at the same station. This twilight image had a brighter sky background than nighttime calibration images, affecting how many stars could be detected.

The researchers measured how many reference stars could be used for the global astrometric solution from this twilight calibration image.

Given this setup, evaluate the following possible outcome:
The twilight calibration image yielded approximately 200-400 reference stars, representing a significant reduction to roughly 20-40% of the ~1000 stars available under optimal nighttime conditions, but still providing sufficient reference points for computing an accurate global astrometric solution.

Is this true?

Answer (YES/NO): NO